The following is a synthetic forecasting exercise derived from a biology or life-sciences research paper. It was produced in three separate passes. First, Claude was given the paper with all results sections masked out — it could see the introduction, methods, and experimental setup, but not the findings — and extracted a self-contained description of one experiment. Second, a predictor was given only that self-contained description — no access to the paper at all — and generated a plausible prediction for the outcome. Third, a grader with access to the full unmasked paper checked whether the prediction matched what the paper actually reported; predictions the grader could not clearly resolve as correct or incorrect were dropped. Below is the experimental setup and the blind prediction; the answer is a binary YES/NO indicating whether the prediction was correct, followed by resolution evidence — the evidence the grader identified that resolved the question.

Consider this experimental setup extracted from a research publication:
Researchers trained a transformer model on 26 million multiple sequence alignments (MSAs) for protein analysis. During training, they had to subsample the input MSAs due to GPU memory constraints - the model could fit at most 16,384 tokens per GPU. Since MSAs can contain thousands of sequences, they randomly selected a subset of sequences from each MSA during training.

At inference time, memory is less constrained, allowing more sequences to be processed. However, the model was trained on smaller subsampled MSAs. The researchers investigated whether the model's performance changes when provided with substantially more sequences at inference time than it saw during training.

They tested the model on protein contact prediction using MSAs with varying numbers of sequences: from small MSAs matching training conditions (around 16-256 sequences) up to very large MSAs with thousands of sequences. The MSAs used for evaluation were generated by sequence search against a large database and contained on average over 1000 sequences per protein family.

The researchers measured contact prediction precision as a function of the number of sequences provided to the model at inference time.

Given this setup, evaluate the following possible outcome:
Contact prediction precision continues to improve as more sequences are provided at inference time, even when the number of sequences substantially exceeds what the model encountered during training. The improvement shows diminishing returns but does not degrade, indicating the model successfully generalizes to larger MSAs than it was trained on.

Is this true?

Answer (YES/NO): NO